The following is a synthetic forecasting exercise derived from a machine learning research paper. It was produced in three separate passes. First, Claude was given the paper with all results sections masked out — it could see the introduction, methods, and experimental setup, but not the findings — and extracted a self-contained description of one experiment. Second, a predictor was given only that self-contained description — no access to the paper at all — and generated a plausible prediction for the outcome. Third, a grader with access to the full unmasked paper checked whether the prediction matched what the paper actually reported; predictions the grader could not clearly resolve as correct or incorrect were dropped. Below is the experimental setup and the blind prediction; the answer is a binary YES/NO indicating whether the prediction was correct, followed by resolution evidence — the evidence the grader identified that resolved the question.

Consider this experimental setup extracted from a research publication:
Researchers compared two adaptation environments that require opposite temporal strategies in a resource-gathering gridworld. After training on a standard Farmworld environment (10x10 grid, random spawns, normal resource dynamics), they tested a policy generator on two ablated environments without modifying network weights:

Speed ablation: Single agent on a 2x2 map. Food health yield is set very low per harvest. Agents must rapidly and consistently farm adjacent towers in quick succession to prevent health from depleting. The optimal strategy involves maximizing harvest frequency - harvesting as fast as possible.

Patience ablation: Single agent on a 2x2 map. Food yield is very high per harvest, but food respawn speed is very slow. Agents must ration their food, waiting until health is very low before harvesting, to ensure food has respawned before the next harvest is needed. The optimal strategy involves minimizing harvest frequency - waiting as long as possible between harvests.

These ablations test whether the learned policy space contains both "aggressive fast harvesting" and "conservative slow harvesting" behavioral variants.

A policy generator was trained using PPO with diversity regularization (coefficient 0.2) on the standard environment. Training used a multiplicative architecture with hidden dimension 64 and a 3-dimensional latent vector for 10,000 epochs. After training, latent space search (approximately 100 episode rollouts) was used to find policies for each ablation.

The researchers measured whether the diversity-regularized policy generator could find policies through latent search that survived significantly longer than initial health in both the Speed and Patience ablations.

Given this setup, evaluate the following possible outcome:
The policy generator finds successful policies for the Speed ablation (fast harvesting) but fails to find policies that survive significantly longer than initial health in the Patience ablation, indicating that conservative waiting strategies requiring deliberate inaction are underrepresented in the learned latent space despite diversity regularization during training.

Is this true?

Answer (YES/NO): NO